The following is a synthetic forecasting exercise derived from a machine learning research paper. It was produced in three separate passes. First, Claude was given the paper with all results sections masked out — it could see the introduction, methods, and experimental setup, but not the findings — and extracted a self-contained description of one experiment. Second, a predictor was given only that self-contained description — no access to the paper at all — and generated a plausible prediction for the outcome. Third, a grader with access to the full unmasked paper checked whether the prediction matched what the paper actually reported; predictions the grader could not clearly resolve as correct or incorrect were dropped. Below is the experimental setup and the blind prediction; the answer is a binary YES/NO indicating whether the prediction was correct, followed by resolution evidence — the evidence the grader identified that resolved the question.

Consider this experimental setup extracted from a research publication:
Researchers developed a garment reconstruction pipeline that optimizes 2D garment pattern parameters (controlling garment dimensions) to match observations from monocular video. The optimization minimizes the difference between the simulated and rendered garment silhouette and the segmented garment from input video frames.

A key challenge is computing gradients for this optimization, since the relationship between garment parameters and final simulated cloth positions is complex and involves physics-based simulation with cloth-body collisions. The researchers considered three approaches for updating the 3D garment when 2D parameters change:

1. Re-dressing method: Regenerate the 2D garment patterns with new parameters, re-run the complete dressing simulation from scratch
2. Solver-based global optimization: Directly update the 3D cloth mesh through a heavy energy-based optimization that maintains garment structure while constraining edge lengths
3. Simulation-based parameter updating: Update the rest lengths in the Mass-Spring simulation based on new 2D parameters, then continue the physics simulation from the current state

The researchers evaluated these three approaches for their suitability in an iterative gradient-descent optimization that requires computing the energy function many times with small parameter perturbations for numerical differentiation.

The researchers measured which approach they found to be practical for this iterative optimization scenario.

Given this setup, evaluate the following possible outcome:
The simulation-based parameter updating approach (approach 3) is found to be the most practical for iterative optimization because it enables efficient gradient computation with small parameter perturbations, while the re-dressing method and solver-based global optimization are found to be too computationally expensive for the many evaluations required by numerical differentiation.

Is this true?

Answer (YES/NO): YES